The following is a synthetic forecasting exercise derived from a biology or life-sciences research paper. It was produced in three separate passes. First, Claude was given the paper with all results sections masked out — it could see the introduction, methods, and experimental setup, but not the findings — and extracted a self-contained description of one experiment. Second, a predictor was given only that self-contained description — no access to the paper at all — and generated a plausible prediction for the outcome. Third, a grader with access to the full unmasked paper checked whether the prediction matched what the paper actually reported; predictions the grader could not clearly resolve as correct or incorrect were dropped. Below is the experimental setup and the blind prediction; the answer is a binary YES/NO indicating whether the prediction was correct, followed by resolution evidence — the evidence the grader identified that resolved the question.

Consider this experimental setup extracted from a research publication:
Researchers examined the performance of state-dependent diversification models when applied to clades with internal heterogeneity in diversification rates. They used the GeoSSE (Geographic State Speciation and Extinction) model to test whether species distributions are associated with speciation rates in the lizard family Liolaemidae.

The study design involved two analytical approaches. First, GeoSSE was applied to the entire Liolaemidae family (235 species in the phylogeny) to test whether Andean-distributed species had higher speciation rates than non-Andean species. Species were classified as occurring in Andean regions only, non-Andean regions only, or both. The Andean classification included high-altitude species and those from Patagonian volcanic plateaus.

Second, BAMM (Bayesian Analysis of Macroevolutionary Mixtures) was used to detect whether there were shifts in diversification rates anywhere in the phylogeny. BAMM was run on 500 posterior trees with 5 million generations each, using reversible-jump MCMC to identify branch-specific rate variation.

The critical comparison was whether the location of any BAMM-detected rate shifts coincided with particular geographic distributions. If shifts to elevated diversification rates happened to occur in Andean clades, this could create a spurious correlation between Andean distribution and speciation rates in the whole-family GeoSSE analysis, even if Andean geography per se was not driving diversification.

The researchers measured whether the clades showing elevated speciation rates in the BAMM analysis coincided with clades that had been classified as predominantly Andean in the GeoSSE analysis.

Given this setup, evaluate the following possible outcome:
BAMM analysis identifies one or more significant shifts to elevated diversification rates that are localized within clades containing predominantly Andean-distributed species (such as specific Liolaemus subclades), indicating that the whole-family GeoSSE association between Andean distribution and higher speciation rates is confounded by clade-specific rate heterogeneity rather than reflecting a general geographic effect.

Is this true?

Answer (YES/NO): YES